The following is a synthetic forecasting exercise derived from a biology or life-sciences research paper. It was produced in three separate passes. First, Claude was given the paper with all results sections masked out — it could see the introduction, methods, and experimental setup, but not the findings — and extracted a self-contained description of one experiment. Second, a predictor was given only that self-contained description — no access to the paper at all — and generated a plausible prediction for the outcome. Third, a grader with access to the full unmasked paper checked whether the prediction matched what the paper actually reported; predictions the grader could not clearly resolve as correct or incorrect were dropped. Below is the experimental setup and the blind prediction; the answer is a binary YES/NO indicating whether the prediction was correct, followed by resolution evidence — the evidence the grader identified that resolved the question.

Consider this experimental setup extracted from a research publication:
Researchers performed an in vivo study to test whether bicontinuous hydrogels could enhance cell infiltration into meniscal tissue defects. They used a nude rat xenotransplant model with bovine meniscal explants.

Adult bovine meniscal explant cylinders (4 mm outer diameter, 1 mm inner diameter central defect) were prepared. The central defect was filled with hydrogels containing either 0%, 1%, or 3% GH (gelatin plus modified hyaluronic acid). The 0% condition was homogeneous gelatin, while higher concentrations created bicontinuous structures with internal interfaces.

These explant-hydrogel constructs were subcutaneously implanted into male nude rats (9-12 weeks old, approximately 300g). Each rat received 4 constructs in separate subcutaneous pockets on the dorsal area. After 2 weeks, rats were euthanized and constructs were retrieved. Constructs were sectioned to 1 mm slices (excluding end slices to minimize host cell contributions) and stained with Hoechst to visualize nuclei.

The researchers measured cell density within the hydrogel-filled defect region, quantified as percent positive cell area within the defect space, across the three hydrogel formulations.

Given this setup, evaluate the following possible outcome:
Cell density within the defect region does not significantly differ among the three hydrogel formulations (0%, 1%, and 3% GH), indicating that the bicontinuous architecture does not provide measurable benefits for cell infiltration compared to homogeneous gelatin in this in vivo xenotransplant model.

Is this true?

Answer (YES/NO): NO